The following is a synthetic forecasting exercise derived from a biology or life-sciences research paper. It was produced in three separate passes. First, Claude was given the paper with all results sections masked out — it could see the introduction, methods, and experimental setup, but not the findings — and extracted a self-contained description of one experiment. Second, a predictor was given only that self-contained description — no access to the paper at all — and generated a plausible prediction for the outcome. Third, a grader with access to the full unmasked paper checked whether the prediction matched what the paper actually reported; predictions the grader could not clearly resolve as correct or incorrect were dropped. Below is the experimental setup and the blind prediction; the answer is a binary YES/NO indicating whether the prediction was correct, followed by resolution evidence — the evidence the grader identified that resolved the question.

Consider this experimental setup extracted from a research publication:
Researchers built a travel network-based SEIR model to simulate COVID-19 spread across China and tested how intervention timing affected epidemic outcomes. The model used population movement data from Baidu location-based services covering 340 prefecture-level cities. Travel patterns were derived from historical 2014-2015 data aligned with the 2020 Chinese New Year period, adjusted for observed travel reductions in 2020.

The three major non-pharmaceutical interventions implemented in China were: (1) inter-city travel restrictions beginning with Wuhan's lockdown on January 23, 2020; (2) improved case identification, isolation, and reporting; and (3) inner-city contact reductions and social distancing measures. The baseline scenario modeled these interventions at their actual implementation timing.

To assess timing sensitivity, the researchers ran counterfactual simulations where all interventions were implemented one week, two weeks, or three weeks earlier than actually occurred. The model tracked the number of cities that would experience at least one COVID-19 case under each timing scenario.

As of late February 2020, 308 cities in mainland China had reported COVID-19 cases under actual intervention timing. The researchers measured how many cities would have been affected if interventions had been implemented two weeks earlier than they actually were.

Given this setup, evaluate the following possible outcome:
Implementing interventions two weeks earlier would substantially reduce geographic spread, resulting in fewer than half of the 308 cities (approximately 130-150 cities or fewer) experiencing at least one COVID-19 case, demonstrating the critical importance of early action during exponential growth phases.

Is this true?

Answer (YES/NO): YES